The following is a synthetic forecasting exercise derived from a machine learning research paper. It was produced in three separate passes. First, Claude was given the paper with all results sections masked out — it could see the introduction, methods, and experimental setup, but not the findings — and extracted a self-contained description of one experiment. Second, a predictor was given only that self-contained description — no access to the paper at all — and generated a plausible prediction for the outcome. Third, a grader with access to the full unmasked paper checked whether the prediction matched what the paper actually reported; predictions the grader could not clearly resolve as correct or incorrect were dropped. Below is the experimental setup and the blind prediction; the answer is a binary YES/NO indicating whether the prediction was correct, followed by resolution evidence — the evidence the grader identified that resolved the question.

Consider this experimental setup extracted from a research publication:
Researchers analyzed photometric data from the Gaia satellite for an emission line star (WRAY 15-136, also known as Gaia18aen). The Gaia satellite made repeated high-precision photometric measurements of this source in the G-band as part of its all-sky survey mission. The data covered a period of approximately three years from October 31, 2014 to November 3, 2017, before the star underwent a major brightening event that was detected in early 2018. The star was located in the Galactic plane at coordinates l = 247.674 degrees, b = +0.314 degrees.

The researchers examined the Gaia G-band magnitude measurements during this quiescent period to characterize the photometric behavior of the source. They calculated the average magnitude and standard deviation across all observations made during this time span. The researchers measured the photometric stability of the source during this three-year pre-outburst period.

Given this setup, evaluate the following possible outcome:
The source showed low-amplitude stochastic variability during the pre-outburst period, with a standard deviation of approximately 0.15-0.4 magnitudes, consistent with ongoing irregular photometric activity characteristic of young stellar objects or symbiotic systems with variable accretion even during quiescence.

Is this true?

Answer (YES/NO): NO